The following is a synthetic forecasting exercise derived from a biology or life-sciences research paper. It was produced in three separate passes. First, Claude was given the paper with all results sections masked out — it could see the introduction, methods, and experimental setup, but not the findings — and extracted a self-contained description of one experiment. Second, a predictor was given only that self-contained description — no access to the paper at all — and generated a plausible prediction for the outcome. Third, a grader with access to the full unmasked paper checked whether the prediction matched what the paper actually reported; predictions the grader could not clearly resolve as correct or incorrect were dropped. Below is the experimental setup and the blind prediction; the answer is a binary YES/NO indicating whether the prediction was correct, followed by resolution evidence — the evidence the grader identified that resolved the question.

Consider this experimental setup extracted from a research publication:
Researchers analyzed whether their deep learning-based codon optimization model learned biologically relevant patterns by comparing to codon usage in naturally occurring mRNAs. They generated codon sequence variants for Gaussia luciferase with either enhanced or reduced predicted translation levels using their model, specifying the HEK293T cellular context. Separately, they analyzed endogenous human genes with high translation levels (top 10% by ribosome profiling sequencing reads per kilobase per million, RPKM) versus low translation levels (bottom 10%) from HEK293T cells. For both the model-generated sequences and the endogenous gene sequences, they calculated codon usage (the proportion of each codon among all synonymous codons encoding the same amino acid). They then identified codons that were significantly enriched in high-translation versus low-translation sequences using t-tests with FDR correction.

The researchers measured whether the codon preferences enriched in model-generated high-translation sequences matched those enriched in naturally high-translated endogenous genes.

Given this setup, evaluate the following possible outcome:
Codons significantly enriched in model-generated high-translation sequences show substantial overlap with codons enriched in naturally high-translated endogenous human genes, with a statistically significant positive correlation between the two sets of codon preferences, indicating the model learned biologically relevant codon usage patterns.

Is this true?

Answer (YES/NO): YES